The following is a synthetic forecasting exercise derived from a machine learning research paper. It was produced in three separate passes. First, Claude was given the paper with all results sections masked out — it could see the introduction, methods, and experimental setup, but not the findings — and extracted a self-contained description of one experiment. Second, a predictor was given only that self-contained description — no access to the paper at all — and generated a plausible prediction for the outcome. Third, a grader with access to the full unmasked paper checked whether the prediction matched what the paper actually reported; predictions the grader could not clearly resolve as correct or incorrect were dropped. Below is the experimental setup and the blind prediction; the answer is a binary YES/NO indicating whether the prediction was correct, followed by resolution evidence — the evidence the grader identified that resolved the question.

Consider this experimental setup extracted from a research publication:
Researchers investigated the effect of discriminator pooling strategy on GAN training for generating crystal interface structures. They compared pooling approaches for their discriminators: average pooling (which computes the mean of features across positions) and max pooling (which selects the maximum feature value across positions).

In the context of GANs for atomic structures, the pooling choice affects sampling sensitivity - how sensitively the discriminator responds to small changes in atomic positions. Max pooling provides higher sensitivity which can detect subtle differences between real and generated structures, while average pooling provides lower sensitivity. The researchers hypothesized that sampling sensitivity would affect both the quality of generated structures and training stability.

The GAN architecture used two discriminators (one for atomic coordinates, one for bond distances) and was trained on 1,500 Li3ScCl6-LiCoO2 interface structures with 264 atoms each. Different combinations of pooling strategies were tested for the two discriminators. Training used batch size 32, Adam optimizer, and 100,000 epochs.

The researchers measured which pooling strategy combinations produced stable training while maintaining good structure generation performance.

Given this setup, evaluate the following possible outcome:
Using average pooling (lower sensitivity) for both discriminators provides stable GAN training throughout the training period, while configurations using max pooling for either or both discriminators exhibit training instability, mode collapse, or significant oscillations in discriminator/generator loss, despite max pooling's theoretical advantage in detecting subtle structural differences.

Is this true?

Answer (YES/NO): NO